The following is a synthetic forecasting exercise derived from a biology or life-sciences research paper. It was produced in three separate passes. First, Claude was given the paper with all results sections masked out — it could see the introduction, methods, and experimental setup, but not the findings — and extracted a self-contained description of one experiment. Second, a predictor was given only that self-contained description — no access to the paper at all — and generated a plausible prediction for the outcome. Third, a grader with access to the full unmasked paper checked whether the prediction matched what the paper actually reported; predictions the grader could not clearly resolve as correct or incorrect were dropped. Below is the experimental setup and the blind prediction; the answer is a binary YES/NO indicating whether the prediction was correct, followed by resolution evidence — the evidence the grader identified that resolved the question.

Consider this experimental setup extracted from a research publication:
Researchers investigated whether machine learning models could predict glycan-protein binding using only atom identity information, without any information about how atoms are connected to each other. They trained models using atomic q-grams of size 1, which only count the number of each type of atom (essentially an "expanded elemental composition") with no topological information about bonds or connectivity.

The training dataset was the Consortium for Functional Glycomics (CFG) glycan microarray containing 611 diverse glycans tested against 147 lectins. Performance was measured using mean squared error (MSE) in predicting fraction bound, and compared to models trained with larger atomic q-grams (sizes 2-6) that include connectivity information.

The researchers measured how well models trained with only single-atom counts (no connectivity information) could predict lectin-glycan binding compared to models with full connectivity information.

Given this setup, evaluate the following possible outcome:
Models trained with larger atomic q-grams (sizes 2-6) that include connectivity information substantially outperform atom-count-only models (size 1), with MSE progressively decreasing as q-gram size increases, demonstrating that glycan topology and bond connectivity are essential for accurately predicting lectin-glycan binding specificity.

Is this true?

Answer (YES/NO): NO